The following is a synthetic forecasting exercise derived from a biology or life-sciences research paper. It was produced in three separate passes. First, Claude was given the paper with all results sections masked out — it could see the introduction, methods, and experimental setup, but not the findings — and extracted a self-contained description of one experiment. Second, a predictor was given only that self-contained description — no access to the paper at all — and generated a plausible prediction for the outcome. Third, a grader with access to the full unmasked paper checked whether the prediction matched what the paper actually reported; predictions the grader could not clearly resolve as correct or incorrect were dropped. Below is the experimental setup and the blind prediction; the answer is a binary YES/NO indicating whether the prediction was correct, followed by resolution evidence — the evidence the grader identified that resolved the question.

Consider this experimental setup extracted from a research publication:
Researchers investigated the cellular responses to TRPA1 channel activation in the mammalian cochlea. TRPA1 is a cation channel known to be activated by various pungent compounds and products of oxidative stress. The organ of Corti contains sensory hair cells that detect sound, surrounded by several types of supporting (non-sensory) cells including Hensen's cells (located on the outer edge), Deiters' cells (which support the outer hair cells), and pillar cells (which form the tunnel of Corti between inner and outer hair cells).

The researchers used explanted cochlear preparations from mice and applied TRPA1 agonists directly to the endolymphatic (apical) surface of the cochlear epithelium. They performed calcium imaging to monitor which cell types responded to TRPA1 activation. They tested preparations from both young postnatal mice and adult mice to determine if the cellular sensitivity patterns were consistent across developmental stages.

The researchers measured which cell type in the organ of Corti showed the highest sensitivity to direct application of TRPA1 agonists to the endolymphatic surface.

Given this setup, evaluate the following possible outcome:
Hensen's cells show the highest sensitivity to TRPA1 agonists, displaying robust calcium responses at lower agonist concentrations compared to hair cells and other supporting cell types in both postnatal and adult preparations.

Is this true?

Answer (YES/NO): YES